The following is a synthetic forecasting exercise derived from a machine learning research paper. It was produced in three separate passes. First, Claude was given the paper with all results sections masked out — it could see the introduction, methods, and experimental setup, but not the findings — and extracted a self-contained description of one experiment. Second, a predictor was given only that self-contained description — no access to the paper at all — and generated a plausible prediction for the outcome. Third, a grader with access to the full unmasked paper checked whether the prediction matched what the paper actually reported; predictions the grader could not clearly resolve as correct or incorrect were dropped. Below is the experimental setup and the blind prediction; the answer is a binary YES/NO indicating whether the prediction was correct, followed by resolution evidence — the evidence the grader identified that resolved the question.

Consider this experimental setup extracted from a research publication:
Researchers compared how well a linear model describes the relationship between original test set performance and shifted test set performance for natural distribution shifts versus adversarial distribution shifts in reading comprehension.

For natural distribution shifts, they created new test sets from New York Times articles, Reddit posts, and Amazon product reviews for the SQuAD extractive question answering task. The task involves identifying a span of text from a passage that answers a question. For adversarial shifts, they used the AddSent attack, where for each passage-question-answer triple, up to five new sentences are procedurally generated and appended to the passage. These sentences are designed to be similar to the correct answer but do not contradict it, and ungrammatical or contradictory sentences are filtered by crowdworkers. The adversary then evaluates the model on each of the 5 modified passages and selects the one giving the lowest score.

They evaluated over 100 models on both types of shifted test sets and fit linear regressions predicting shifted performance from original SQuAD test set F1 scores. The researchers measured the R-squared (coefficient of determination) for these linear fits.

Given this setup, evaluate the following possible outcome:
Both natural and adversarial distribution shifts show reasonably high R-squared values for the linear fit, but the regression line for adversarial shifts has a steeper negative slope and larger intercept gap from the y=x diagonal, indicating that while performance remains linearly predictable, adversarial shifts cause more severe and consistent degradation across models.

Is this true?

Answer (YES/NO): NO